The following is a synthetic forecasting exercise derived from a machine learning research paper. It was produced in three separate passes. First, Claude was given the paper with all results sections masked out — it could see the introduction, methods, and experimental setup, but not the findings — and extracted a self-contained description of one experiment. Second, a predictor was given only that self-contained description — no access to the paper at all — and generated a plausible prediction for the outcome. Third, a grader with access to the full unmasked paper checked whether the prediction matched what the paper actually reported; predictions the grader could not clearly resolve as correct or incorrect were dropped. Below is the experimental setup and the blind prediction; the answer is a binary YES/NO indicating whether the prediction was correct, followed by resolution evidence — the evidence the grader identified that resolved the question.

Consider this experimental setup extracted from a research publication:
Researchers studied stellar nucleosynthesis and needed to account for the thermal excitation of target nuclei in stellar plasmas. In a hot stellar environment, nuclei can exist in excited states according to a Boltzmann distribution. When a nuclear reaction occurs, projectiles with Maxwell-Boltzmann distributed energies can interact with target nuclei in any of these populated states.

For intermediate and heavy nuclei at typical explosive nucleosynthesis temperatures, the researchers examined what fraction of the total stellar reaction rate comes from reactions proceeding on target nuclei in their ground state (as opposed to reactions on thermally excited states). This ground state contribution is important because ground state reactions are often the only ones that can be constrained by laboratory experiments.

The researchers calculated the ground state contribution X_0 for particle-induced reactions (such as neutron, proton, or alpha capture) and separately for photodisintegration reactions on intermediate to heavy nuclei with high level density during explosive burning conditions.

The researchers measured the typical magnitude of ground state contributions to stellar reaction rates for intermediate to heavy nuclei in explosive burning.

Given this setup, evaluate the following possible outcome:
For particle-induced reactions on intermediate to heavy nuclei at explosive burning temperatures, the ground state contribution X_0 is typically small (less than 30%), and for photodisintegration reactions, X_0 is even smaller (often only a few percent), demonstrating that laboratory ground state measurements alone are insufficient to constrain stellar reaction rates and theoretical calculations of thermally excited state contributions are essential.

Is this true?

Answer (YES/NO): NO